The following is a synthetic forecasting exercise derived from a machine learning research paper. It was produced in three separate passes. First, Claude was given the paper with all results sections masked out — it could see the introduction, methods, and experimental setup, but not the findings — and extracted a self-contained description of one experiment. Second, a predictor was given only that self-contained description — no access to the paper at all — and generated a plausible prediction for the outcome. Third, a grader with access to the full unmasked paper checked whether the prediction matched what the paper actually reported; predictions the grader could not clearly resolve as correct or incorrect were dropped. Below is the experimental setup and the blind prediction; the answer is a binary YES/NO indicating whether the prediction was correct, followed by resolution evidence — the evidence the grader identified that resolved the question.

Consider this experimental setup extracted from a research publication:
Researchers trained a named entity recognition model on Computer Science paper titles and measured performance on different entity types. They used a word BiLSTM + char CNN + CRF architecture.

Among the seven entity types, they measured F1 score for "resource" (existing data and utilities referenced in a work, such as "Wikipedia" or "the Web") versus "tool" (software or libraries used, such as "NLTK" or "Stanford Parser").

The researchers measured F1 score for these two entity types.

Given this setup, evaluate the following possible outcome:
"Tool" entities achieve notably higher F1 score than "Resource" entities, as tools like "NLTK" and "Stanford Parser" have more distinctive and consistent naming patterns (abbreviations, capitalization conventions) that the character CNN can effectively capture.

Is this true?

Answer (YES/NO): NO